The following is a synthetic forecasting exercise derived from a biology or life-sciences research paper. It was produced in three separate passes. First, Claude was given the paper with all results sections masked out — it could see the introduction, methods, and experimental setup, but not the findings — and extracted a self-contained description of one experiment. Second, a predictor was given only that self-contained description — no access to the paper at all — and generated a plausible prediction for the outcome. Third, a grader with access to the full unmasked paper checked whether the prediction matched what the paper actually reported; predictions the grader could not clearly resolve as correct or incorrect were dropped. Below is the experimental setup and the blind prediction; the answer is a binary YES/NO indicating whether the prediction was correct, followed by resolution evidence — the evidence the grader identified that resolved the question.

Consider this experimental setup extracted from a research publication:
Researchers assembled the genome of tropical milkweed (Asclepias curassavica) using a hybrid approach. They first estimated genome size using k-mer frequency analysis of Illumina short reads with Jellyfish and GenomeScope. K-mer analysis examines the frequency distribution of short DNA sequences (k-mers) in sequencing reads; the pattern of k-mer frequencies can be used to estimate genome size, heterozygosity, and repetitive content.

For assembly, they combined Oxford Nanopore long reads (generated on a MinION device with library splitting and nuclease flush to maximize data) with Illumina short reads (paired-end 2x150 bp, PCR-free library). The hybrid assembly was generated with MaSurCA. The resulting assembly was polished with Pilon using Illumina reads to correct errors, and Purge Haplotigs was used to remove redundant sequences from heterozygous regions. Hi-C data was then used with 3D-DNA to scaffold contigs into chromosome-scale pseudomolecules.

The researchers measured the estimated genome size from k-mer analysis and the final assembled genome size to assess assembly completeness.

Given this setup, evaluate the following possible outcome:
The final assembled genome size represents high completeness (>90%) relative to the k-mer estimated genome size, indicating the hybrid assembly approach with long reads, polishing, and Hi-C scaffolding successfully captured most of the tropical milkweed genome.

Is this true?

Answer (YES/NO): NO